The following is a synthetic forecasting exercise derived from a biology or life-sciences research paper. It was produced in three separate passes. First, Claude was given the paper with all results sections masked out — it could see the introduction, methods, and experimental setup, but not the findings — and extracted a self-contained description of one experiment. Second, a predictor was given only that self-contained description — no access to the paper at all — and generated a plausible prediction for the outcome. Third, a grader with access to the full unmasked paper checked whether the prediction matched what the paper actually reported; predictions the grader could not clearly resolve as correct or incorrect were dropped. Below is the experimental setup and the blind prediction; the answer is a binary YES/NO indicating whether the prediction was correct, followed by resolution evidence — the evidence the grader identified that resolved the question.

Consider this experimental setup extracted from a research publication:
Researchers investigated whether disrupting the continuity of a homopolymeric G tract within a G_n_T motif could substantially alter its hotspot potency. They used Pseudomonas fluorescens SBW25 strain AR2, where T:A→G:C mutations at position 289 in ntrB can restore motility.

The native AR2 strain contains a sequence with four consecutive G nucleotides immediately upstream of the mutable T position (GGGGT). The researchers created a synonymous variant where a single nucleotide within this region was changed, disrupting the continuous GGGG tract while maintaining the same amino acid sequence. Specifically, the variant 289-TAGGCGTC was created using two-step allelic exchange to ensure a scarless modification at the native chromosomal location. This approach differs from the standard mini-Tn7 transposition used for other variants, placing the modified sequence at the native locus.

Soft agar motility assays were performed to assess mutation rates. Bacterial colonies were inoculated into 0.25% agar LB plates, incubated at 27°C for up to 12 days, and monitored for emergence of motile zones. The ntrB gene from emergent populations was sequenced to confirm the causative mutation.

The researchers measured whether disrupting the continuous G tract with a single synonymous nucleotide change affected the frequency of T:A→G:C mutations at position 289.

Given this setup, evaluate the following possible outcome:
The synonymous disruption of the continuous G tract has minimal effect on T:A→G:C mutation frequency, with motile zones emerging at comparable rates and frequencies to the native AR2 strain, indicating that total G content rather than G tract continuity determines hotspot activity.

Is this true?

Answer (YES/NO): NO